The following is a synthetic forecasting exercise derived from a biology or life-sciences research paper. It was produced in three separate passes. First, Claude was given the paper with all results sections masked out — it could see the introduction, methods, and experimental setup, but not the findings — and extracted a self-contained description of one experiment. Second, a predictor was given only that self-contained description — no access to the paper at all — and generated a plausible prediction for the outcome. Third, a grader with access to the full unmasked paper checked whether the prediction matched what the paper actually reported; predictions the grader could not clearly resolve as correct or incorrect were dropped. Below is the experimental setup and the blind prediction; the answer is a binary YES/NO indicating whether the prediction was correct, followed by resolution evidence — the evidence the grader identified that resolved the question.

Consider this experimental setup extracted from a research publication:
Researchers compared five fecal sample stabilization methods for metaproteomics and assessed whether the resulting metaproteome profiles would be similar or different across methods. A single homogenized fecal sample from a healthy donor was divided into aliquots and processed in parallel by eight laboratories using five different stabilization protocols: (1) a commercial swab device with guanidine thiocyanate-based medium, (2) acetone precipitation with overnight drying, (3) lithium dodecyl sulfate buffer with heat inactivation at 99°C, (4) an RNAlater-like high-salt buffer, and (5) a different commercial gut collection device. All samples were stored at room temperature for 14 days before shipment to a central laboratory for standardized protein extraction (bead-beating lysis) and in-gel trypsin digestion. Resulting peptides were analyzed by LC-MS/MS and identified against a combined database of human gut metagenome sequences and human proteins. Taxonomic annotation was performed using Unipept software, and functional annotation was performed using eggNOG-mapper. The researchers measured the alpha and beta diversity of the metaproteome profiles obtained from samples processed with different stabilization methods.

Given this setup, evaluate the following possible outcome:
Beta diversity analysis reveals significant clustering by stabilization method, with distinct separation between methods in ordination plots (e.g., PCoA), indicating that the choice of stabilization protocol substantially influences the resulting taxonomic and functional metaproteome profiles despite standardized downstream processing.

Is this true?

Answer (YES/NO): YES